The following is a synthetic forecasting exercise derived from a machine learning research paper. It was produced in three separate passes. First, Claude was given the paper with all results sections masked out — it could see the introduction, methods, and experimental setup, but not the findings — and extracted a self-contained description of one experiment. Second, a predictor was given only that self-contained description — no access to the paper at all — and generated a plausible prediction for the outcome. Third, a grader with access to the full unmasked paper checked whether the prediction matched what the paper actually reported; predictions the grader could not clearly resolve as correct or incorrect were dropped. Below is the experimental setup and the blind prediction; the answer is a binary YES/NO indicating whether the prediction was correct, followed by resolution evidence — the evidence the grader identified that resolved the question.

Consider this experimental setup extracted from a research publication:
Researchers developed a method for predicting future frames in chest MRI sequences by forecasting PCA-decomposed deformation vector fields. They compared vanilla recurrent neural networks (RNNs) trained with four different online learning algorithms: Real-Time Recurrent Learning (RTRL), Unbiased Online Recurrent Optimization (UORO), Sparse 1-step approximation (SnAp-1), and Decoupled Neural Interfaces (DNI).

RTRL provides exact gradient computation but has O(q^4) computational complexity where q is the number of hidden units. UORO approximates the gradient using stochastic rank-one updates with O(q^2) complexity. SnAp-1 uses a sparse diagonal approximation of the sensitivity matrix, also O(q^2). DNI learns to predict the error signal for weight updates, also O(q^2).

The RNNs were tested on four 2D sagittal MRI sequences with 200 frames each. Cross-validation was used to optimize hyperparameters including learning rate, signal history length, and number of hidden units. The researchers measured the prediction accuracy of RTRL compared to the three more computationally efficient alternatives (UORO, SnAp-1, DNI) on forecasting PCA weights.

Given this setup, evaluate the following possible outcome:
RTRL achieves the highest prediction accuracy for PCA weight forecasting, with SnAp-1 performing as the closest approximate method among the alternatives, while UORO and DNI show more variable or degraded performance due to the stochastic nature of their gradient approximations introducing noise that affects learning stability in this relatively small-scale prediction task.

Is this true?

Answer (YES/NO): NO